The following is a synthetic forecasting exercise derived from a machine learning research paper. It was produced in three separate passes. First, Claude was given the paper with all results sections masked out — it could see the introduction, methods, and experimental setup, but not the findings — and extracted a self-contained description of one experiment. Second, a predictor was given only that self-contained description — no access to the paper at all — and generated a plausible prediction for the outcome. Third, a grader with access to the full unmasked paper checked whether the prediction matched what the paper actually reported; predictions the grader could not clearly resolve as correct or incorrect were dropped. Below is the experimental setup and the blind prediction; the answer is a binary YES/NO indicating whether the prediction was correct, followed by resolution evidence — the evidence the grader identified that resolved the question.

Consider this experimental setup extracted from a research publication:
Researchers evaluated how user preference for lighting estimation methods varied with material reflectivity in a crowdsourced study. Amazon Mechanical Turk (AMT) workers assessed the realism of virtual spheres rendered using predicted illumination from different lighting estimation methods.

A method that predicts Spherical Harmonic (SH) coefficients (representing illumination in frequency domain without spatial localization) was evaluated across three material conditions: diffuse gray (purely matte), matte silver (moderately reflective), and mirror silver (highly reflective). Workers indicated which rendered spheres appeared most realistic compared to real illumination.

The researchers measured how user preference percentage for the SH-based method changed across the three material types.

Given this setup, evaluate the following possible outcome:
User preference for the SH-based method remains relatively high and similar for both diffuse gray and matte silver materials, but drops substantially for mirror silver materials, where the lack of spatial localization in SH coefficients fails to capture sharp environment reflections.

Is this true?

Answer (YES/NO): NO